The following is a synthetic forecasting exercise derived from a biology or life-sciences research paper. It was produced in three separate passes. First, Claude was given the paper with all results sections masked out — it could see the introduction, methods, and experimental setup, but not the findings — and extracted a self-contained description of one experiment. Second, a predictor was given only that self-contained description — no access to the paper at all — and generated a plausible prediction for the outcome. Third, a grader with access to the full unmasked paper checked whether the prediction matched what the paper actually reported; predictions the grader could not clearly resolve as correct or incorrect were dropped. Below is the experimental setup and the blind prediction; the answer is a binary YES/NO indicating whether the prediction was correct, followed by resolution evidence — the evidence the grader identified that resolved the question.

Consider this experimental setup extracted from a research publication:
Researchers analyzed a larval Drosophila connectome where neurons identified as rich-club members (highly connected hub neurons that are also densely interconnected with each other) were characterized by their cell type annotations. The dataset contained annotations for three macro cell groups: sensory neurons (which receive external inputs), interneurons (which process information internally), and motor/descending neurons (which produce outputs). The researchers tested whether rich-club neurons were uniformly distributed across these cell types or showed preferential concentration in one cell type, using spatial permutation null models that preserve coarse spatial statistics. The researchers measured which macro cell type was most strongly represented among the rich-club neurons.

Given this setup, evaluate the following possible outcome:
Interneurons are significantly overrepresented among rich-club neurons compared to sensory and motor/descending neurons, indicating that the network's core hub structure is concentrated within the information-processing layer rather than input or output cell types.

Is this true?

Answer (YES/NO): YES